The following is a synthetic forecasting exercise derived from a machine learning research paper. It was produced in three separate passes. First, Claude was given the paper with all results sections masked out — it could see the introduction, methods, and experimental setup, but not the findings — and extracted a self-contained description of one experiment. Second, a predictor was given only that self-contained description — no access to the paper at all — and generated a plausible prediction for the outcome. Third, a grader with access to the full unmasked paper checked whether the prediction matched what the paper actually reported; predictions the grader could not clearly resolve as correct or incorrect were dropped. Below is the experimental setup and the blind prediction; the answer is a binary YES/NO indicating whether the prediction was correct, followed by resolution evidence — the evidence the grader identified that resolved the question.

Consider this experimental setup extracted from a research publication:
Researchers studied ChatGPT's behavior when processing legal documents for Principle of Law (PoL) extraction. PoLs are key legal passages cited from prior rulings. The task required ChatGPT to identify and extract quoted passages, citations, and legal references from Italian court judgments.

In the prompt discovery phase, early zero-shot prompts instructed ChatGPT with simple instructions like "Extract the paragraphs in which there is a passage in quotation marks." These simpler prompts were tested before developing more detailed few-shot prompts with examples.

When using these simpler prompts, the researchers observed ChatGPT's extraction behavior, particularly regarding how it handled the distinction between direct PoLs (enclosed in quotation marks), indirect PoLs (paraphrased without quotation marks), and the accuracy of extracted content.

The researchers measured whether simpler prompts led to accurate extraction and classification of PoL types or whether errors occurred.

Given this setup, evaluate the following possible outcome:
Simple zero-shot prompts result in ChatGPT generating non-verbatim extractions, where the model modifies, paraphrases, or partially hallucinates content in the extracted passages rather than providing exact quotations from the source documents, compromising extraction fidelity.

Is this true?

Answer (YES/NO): YES